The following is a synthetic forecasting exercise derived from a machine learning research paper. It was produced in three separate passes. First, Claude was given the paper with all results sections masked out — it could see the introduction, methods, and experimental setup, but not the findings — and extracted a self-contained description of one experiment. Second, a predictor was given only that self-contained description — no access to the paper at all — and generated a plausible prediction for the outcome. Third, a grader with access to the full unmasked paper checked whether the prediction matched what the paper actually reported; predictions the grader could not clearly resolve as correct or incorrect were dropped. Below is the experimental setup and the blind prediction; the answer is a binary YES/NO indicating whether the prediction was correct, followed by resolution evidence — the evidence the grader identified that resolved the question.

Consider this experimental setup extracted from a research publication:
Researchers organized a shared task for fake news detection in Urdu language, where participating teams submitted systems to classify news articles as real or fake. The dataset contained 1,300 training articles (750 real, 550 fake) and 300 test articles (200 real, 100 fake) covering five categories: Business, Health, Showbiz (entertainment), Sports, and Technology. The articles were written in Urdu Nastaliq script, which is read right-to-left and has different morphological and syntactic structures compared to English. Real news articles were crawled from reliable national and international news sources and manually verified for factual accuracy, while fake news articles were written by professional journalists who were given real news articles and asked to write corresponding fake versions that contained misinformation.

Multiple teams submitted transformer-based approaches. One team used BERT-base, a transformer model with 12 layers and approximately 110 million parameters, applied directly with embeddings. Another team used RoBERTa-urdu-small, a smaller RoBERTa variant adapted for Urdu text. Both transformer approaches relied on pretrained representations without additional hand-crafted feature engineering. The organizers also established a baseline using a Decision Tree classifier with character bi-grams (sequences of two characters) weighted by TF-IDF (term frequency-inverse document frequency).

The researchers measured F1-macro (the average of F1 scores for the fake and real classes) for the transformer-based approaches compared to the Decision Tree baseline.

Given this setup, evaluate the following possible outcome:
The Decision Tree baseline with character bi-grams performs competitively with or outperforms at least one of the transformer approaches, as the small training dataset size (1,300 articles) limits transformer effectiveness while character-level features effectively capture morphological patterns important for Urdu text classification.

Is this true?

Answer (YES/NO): YES